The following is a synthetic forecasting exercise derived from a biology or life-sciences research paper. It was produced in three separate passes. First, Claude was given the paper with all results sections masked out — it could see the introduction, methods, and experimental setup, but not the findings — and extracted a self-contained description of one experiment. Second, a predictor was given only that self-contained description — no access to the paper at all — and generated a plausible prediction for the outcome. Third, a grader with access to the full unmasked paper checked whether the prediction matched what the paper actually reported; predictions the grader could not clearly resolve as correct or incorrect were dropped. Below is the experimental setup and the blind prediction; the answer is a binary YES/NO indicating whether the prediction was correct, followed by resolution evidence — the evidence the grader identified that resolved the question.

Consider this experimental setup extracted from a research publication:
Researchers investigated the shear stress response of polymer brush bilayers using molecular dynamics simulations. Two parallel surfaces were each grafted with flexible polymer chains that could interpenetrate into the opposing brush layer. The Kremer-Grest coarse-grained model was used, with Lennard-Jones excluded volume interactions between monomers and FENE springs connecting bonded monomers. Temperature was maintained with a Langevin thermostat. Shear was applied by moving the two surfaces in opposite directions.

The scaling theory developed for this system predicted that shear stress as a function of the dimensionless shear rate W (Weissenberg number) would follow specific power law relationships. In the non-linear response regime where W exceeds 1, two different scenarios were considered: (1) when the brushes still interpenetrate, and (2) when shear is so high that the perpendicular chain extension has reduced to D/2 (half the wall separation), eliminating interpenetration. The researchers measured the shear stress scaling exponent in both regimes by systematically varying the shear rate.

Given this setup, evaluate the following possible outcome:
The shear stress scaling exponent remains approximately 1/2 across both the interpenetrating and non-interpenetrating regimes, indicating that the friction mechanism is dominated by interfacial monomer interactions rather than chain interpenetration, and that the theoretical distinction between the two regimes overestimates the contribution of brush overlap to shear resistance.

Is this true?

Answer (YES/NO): NO